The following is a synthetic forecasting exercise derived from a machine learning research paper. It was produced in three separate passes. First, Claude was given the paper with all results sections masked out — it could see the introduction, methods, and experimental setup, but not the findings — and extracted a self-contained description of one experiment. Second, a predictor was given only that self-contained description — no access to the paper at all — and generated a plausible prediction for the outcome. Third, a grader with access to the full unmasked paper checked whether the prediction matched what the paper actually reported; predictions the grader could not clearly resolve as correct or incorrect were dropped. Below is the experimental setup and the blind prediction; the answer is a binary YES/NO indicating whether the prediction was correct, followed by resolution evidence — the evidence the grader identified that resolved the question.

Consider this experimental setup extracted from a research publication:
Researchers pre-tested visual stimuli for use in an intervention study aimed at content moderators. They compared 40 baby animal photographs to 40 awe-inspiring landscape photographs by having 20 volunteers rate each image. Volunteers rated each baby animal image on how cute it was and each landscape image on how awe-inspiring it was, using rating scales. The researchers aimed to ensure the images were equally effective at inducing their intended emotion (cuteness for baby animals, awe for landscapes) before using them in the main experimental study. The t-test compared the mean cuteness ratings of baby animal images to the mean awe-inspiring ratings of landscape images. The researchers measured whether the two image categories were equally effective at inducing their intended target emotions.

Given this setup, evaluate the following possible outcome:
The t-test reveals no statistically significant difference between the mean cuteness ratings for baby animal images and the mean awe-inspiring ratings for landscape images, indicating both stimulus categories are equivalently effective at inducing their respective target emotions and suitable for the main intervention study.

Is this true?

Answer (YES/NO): YES